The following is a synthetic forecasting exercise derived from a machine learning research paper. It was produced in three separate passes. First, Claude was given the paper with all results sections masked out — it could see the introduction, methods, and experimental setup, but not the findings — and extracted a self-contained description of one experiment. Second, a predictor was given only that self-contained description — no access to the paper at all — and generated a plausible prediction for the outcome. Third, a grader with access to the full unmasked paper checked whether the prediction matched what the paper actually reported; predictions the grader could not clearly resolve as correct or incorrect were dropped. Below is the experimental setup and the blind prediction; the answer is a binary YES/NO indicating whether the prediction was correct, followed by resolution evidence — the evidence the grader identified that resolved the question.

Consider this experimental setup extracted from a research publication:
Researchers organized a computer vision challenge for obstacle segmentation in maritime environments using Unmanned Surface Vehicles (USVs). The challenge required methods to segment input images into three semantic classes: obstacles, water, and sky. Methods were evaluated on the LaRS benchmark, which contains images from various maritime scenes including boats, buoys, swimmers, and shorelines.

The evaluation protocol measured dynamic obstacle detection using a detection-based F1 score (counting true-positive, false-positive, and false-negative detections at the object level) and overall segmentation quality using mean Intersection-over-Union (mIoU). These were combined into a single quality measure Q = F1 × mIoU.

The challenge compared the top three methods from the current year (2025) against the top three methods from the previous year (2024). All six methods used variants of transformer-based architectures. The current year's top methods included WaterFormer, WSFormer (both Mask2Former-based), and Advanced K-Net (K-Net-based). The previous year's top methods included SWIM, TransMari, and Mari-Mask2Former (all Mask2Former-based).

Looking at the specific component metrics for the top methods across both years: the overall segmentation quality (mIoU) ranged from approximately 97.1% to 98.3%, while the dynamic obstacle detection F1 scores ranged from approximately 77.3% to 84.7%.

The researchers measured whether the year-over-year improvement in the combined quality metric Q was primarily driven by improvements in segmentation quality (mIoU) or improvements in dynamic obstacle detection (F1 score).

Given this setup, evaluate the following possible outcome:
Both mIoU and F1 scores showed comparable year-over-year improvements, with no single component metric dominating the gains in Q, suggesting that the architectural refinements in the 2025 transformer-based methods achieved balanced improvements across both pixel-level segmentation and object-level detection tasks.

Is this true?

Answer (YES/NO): NO